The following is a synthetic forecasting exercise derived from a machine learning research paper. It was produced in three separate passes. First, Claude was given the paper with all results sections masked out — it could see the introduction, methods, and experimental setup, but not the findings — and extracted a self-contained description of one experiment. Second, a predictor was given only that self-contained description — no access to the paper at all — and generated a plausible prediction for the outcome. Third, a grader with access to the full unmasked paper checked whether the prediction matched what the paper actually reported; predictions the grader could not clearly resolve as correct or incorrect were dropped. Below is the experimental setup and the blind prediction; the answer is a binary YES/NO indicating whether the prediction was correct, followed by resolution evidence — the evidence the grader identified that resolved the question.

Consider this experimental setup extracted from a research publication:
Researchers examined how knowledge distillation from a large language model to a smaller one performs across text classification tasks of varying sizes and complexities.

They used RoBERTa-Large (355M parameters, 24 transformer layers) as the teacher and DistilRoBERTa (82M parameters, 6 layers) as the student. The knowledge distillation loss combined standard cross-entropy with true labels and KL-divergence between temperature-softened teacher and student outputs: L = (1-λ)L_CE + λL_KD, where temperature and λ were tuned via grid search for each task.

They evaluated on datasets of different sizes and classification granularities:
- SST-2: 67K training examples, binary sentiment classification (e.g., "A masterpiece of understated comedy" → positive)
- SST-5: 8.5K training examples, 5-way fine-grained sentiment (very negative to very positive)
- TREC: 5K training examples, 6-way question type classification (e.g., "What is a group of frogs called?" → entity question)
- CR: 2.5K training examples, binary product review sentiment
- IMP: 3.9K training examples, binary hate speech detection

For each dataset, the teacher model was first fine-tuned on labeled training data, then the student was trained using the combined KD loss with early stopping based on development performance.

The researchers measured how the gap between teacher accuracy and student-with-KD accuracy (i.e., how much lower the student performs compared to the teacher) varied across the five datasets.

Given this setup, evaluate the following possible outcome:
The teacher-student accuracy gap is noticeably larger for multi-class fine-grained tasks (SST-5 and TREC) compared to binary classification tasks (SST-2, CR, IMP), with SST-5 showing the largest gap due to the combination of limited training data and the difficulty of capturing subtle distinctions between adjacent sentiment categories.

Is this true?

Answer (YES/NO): NO